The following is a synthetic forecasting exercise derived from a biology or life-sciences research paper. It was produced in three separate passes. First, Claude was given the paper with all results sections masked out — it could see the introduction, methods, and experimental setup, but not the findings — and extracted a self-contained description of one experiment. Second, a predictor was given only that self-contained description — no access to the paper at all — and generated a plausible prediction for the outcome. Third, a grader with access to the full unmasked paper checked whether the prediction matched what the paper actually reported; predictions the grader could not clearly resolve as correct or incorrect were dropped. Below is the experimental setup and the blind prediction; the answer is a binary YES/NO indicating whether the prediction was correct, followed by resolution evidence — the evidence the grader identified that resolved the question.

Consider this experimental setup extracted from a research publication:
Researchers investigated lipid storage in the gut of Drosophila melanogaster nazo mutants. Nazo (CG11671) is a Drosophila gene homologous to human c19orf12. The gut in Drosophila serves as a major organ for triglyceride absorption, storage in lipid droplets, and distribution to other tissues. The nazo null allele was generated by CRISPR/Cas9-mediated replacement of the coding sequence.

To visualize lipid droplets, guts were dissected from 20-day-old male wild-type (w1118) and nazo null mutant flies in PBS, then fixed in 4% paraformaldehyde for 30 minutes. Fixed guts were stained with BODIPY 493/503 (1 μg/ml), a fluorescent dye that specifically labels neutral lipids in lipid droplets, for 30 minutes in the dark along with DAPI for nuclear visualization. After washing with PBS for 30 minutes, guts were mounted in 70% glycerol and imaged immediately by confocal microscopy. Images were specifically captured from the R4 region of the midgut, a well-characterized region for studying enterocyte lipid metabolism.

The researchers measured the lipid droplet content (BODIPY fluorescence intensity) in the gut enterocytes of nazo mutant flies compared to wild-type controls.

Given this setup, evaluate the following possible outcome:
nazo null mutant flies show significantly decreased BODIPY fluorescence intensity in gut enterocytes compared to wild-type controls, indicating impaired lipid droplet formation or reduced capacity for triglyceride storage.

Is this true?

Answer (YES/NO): NO